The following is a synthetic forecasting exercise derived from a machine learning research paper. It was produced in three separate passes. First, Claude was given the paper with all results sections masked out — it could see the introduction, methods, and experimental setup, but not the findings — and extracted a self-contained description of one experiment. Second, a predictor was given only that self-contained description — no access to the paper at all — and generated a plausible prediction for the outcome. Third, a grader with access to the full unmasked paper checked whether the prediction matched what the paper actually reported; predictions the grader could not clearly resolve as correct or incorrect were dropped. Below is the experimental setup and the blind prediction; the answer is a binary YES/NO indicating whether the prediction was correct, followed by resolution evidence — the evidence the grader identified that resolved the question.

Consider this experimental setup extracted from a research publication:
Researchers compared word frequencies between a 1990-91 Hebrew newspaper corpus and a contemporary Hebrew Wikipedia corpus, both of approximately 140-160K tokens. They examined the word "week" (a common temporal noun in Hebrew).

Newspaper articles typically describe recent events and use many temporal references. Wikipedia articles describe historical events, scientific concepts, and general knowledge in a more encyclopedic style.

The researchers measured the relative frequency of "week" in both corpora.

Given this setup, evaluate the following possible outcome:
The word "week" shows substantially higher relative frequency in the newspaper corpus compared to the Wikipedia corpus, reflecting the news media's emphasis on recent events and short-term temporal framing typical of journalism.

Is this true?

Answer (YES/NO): YES